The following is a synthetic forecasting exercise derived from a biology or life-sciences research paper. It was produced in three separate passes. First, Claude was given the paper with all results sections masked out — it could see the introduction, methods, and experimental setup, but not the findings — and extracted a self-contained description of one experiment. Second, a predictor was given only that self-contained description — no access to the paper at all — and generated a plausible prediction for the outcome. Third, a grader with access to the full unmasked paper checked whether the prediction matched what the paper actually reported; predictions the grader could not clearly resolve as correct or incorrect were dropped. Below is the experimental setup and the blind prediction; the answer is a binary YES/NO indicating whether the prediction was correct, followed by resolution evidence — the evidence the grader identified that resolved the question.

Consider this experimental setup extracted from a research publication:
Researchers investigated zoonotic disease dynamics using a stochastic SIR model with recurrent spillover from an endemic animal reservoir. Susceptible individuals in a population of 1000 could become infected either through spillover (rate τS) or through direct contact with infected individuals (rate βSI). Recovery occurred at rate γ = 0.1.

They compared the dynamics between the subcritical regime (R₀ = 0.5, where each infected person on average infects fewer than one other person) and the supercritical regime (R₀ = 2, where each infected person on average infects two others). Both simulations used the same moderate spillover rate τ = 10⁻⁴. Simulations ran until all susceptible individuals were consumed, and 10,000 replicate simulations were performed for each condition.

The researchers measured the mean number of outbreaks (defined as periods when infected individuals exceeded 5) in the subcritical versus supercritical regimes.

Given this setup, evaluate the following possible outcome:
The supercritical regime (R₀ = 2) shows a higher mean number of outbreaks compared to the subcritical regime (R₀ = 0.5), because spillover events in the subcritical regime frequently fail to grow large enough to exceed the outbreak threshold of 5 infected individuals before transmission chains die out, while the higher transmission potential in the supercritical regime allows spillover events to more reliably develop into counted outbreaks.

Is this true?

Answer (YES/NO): NO